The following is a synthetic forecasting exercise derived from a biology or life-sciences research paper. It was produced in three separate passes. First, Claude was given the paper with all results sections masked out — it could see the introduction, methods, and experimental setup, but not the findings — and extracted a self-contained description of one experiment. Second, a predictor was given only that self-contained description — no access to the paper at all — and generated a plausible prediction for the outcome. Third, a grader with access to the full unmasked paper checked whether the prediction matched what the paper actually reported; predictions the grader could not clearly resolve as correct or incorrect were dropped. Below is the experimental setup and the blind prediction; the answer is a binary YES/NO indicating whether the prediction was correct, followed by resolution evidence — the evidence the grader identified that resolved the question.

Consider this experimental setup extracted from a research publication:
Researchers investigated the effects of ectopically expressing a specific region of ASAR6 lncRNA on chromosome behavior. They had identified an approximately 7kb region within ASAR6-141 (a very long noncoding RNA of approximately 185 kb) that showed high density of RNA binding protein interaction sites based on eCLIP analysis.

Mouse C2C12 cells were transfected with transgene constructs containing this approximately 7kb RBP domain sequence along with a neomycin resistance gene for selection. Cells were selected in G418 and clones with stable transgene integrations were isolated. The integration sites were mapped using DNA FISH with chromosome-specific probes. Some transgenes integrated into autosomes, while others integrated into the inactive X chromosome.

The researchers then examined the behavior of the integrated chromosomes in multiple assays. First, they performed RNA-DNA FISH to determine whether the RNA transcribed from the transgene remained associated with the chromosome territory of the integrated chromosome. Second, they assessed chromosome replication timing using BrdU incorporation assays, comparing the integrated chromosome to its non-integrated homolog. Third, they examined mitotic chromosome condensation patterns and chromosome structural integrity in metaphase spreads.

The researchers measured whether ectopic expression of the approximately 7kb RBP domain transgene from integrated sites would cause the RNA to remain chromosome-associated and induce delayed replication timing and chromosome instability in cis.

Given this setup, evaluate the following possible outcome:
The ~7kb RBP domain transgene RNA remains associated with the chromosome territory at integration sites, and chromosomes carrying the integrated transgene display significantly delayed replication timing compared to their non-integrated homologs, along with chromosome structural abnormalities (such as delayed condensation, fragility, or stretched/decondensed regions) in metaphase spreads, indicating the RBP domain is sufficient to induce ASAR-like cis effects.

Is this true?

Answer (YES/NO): YES